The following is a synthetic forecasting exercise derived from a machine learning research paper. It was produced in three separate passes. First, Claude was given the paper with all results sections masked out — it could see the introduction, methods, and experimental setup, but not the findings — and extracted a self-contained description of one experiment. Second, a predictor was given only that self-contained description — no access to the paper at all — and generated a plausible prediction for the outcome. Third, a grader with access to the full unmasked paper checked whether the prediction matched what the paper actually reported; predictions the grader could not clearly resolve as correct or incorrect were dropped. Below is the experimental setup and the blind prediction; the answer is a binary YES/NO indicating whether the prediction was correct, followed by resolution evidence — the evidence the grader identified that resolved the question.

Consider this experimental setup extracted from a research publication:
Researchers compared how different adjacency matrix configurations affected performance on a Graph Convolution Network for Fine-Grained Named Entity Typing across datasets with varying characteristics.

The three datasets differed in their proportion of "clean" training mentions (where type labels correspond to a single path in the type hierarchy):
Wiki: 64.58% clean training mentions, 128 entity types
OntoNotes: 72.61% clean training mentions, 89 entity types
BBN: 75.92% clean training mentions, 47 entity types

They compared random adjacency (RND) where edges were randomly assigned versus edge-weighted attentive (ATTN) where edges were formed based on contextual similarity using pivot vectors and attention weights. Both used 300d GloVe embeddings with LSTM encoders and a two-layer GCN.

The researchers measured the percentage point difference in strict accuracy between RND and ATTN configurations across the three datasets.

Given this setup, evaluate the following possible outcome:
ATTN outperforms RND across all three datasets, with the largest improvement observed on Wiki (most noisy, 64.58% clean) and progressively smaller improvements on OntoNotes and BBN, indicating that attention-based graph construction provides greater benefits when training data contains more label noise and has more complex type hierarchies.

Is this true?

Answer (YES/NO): NO